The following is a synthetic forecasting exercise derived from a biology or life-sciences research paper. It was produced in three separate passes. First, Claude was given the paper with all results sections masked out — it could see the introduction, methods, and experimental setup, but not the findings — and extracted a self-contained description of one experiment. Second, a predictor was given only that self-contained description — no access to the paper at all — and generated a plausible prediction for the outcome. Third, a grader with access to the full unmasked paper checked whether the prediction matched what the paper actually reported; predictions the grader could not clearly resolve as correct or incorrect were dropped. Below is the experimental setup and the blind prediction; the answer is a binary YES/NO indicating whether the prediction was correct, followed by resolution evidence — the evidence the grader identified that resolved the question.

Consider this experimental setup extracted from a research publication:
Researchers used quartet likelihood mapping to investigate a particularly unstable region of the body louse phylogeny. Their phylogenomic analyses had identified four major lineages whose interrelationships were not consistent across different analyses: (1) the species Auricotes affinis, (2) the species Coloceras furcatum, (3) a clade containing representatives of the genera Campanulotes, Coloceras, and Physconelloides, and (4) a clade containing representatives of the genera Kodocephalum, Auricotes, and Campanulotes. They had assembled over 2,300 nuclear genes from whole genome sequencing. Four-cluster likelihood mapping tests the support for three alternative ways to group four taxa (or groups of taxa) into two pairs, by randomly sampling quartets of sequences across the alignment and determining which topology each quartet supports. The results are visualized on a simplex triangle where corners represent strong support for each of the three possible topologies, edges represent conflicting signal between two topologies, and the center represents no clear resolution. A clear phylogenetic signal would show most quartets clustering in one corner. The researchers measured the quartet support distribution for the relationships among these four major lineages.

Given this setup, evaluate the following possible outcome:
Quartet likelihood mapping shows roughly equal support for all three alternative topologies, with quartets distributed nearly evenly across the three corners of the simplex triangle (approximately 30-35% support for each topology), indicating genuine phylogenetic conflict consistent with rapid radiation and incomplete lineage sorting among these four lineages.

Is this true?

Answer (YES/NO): NO